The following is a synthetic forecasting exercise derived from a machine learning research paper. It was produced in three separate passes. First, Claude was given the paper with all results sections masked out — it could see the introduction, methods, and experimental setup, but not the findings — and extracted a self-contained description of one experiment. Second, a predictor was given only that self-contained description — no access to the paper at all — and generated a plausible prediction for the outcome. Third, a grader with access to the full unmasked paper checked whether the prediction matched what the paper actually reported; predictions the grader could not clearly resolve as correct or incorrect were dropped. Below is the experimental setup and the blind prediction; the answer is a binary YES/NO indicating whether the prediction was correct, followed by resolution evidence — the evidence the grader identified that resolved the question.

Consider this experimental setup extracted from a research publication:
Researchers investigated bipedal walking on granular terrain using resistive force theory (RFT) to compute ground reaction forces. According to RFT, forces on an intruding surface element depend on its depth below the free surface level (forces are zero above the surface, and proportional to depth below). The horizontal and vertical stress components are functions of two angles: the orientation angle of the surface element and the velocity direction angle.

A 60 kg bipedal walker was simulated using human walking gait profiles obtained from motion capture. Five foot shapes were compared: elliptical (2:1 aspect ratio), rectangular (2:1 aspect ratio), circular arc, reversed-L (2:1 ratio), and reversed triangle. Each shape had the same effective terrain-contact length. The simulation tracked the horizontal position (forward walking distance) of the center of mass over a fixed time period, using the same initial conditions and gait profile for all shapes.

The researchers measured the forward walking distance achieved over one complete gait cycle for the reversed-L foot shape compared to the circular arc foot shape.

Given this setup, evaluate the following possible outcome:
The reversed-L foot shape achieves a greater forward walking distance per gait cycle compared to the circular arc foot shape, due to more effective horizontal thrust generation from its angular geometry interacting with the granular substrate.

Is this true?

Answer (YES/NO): YES